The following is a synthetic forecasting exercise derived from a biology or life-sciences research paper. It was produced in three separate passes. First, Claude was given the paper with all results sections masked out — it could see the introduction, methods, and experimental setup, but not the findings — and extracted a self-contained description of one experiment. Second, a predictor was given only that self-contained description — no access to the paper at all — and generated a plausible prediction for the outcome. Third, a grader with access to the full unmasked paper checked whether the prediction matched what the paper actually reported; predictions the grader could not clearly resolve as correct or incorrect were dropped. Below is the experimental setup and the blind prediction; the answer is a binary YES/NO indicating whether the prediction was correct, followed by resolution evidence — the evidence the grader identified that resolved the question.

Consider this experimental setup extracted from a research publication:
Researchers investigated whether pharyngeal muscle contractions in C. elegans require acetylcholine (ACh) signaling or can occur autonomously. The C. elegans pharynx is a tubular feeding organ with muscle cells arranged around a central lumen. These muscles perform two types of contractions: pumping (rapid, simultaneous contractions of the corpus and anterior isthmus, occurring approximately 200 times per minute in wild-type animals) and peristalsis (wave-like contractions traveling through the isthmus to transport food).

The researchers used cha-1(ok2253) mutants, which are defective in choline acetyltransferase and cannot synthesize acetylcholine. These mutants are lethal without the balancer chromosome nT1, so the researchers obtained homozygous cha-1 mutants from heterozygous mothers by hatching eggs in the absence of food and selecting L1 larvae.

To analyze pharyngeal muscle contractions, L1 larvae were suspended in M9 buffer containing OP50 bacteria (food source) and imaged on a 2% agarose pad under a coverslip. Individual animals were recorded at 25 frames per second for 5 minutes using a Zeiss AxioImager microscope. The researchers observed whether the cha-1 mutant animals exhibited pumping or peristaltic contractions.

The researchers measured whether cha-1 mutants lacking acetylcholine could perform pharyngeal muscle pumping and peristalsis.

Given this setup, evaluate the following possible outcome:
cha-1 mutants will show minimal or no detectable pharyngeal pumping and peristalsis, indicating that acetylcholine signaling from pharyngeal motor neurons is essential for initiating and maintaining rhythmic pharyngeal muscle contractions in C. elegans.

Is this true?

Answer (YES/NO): YES